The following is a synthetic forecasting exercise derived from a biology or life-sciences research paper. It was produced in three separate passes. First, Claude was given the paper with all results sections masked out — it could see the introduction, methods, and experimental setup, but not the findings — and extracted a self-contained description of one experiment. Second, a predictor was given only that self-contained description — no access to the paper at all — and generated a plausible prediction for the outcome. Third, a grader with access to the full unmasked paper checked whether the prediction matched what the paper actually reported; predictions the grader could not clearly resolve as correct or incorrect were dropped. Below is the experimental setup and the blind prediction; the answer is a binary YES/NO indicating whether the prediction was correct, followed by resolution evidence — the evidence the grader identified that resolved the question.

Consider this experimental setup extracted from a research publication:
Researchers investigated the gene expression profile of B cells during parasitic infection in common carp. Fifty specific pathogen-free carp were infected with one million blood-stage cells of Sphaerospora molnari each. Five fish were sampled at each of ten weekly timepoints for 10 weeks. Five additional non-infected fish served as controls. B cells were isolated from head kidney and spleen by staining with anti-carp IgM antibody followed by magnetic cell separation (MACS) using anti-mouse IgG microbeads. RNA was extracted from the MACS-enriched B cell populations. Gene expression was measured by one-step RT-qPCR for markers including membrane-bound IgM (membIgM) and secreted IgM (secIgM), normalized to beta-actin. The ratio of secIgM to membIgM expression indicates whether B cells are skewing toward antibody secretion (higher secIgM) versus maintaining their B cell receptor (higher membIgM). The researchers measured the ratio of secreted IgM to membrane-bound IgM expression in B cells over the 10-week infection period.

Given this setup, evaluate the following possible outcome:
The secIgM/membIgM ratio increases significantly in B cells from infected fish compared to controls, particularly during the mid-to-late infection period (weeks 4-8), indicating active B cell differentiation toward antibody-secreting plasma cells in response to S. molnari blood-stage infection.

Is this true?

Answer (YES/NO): YES